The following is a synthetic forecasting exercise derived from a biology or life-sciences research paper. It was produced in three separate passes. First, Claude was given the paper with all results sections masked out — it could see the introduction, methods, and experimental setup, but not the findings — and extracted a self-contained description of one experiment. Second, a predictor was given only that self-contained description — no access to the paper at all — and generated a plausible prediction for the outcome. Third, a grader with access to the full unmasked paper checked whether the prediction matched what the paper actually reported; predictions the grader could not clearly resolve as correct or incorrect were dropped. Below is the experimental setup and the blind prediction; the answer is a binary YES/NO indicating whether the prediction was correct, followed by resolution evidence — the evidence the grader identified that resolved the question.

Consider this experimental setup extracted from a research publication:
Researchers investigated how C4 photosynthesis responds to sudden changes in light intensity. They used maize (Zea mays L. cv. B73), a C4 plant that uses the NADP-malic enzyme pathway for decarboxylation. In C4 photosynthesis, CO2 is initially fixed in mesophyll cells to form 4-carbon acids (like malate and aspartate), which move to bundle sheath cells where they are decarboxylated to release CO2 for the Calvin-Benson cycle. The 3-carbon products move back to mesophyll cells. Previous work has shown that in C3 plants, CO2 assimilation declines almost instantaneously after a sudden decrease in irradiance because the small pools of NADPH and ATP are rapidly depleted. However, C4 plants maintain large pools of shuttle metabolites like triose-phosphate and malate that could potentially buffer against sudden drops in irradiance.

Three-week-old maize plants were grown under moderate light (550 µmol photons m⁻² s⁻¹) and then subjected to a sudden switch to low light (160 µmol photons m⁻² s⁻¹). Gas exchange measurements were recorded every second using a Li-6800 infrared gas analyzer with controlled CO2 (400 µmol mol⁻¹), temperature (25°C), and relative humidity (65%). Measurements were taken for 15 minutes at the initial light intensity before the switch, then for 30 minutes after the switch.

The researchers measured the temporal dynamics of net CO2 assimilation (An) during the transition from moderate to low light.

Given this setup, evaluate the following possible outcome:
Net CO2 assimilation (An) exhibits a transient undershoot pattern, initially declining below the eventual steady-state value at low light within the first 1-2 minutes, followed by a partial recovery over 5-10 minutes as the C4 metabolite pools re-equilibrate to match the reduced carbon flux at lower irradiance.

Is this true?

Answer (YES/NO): NO